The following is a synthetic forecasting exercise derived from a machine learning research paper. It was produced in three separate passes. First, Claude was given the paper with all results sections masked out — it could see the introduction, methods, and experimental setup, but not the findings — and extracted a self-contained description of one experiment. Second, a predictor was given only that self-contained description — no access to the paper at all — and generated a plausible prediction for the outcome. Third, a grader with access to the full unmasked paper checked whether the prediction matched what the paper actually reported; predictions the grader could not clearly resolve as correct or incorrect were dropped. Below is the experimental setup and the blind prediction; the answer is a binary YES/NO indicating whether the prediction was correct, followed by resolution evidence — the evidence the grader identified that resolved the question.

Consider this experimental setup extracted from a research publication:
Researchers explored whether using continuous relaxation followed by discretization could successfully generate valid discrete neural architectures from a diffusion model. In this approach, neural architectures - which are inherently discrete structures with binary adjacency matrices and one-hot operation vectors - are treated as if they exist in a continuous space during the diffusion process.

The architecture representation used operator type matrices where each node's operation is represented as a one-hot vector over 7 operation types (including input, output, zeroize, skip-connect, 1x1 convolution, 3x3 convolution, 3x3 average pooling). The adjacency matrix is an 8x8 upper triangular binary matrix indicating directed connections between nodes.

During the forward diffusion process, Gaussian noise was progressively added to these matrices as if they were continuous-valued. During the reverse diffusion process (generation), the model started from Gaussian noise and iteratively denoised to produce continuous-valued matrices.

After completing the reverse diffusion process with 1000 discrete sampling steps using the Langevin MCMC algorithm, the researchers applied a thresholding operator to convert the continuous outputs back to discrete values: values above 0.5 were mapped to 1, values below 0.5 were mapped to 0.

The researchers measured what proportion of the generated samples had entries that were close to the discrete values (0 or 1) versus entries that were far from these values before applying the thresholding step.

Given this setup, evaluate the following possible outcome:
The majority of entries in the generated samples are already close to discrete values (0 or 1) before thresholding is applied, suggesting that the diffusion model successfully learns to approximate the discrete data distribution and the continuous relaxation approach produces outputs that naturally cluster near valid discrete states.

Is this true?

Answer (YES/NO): YES